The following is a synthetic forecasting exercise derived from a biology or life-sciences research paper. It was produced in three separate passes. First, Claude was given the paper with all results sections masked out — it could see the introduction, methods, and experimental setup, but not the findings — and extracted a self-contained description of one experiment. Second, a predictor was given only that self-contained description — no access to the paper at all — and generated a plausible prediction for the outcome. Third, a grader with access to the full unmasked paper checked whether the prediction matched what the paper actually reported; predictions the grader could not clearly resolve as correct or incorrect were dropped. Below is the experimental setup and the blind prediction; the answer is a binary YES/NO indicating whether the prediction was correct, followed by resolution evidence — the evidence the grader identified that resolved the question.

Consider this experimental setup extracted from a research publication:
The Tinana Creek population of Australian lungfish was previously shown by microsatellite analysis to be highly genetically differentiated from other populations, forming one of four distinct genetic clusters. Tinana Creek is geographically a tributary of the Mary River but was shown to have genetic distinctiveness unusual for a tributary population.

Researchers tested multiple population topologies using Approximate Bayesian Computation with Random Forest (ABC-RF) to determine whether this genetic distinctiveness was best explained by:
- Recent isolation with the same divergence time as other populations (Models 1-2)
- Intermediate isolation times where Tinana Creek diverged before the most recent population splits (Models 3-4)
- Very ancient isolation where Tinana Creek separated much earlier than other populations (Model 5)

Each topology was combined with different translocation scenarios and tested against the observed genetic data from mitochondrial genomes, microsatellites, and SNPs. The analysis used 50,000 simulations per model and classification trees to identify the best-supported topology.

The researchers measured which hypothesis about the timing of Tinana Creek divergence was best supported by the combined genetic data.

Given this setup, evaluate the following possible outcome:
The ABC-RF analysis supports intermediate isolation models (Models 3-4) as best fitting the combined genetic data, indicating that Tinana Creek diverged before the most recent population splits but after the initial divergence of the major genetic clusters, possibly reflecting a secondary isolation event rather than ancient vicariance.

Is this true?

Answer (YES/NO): NO